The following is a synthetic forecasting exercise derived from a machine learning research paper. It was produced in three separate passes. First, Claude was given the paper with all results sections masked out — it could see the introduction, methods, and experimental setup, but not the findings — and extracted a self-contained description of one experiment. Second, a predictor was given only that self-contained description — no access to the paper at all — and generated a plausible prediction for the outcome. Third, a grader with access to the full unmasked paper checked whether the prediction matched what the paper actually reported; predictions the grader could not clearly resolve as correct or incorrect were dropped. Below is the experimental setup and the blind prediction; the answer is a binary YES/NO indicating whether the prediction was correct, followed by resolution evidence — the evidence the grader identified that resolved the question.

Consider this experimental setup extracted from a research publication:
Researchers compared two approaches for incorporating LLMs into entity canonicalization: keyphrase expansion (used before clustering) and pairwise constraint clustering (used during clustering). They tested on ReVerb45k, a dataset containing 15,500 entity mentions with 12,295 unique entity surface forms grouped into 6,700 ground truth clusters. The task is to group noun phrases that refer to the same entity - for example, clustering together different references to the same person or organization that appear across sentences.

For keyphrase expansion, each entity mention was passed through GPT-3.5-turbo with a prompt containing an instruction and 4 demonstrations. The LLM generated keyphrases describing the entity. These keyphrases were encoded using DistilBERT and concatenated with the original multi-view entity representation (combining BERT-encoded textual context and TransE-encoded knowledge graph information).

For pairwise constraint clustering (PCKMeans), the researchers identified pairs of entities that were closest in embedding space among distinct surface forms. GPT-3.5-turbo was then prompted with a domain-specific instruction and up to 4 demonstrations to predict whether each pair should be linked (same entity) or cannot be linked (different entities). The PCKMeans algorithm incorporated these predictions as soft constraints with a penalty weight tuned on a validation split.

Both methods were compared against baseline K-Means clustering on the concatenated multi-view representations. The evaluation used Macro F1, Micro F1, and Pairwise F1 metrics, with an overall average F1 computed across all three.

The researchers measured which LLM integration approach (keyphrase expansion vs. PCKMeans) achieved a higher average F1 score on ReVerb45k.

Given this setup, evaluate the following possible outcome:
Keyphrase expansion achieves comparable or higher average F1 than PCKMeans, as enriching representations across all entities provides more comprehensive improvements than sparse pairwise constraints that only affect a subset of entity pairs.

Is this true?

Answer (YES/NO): YES